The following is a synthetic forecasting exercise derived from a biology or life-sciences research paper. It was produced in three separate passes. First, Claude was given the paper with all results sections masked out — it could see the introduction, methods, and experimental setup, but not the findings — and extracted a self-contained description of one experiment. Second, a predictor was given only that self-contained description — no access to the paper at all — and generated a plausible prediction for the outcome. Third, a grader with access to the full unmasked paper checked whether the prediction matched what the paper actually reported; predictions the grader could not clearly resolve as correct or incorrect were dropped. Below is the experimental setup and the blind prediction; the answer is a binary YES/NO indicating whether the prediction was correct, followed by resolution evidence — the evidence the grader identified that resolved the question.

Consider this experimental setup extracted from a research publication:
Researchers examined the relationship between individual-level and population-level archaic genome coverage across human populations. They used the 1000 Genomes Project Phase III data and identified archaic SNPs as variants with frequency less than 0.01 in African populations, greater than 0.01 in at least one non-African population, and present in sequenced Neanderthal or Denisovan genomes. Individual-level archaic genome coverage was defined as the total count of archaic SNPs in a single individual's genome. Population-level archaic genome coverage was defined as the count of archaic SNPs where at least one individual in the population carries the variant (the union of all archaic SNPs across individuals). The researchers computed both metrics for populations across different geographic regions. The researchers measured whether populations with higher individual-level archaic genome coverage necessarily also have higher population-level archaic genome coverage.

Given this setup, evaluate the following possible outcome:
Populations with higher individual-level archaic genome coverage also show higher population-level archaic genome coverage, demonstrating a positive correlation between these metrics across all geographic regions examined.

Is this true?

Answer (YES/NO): NO